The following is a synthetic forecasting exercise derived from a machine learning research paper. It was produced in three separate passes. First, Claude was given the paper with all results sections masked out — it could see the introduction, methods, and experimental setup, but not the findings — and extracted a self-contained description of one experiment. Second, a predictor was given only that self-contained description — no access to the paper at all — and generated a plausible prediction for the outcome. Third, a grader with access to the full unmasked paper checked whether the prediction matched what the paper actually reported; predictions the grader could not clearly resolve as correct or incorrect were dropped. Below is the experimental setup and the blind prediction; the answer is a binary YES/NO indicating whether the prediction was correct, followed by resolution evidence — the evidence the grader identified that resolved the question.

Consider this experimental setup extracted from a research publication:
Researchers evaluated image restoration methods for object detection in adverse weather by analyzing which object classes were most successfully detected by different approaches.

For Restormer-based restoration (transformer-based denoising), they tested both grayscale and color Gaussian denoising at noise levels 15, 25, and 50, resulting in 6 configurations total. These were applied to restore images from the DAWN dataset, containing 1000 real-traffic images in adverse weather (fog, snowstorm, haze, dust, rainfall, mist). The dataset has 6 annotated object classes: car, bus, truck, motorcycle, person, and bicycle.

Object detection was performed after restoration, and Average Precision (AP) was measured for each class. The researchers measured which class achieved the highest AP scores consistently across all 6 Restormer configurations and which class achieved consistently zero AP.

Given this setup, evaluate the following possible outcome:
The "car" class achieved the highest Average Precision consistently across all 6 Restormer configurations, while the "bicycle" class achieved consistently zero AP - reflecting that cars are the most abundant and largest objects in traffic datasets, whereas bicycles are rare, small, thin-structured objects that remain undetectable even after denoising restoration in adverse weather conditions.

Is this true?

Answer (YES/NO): NO